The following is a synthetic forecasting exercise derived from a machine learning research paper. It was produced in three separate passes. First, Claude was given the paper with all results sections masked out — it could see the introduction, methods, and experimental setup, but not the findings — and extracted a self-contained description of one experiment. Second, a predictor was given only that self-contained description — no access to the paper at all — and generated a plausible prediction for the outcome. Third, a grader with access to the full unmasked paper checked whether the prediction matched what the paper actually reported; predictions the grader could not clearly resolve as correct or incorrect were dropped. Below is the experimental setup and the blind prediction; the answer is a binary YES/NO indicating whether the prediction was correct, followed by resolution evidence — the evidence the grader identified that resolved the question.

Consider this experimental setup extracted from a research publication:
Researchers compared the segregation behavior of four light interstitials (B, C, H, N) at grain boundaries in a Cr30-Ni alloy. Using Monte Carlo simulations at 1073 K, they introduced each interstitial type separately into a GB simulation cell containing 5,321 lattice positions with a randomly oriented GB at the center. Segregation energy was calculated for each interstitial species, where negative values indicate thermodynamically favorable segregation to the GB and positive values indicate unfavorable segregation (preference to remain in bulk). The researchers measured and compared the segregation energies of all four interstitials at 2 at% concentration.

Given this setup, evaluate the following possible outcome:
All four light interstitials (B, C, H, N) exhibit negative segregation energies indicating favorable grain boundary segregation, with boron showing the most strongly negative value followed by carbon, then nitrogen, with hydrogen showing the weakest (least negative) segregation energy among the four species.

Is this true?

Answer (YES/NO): NO